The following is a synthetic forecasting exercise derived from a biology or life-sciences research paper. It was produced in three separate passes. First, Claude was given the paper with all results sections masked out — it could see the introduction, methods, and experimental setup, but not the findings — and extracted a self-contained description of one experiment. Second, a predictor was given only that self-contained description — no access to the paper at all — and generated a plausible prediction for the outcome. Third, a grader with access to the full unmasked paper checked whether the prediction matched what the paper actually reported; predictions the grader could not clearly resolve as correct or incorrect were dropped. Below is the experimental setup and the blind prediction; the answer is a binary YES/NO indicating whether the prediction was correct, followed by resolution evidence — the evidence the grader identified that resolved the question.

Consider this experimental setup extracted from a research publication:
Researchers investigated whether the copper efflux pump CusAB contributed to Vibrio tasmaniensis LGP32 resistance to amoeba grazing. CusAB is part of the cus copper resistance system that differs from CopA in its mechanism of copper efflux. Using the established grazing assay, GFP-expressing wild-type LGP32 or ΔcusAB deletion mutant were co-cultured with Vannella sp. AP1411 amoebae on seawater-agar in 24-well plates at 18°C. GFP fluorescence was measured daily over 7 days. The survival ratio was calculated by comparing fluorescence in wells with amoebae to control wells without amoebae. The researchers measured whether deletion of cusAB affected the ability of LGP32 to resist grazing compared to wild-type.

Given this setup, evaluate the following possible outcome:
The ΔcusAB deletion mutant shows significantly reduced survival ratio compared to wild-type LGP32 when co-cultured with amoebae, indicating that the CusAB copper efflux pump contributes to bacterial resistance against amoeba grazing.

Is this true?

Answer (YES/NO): NO